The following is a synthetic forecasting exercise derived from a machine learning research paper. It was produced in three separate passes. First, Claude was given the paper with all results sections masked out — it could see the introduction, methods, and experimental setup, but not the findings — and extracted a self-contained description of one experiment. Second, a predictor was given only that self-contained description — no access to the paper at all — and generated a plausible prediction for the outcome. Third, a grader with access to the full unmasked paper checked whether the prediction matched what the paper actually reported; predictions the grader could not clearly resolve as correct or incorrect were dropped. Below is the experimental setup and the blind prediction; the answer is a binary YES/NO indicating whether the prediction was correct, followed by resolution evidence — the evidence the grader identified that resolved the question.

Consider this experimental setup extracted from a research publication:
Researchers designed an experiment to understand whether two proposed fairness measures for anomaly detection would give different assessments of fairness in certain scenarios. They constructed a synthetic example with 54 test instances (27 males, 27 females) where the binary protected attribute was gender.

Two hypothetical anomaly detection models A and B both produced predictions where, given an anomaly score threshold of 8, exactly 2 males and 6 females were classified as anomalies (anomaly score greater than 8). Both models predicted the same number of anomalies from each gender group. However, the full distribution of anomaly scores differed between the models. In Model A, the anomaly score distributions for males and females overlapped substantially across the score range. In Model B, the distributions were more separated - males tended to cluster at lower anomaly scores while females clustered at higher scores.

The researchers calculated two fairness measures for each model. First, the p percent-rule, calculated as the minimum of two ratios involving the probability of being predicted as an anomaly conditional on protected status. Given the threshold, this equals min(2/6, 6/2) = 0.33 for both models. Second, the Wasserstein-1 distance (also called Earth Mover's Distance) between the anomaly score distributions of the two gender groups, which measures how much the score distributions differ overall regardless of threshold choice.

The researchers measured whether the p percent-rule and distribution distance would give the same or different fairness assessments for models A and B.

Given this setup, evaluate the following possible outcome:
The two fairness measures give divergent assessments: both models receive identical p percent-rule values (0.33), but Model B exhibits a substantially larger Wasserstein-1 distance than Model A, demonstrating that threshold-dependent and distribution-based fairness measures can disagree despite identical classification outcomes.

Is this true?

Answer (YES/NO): YES